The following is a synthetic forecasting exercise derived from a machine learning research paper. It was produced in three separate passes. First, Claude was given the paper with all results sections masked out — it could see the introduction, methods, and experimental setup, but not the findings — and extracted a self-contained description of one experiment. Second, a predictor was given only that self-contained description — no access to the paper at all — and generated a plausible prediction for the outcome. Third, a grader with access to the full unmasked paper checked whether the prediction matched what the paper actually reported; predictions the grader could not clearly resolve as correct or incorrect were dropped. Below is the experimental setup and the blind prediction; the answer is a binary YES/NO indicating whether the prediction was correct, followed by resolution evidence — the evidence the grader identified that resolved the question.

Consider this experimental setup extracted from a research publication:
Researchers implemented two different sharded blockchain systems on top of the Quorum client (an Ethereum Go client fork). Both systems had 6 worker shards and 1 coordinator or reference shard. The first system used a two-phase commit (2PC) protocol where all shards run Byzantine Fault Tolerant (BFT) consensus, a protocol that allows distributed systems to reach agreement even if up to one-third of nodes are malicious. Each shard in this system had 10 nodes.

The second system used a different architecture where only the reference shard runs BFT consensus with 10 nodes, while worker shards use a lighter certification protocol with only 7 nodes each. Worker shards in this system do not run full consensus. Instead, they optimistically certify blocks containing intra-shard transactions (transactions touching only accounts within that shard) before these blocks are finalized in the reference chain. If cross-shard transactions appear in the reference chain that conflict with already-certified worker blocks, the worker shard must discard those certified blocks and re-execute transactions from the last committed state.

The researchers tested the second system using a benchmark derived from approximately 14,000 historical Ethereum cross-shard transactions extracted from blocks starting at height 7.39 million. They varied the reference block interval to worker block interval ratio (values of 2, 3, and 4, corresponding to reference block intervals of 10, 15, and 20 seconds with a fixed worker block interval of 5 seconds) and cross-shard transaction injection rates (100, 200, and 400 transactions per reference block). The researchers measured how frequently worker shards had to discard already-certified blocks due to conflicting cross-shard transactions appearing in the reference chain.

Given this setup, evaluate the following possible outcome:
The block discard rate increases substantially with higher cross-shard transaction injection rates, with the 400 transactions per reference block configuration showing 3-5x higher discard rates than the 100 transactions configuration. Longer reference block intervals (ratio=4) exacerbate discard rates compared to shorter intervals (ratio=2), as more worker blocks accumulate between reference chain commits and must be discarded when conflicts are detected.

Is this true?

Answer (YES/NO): NO